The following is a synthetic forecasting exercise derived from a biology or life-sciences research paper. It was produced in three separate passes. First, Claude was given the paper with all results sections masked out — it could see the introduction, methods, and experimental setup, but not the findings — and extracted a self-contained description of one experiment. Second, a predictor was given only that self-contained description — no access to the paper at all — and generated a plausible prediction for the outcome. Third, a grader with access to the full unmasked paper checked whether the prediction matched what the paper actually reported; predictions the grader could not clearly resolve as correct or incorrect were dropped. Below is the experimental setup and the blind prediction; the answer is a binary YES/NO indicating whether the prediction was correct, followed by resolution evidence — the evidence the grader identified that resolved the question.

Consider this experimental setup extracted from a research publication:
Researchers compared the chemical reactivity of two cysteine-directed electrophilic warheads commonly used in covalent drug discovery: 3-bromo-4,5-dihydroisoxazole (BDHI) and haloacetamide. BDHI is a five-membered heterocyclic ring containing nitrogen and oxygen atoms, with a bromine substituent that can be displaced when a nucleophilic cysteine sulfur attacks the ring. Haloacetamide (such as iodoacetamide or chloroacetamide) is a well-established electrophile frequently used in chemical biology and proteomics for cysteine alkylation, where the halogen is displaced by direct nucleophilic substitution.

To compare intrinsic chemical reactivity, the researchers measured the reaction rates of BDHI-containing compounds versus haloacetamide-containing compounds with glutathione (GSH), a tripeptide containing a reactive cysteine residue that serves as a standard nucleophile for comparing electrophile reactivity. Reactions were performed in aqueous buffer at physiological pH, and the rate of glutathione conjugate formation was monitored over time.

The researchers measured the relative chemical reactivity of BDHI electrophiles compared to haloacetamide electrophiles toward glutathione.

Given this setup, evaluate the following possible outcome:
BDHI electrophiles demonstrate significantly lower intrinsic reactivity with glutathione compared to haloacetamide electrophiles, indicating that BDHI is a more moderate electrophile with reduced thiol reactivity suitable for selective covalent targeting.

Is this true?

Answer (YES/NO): YES